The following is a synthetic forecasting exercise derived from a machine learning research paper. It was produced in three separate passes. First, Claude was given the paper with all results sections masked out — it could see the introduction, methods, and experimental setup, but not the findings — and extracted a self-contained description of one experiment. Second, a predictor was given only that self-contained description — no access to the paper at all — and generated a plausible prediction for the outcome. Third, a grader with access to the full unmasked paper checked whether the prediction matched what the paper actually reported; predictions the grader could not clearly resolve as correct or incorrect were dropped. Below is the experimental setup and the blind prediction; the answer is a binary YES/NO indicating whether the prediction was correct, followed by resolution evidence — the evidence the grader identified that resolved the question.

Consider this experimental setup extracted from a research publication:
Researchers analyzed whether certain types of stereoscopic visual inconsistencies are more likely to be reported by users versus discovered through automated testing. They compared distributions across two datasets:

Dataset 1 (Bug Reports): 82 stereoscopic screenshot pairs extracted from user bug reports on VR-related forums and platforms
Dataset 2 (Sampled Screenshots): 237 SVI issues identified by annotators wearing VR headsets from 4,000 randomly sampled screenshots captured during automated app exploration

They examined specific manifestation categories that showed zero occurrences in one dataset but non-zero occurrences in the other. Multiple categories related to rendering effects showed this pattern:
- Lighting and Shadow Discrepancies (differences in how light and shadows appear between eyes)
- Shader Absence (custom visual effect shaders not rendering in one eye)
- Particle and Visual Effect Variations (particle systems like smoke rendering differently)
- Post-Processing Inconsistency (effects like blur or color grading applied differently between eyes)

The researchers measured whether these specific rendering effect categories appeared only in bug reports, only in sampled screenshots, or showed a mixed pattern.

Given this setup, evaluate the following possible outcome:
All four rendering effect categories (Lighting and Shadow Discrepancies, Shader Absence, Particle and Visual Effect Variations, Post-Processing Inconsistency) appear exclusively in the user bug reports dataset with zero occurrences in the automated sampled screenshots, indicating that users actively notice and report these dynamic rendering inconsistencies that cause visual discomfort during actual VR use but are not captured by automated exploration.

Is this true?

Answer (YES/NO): YES